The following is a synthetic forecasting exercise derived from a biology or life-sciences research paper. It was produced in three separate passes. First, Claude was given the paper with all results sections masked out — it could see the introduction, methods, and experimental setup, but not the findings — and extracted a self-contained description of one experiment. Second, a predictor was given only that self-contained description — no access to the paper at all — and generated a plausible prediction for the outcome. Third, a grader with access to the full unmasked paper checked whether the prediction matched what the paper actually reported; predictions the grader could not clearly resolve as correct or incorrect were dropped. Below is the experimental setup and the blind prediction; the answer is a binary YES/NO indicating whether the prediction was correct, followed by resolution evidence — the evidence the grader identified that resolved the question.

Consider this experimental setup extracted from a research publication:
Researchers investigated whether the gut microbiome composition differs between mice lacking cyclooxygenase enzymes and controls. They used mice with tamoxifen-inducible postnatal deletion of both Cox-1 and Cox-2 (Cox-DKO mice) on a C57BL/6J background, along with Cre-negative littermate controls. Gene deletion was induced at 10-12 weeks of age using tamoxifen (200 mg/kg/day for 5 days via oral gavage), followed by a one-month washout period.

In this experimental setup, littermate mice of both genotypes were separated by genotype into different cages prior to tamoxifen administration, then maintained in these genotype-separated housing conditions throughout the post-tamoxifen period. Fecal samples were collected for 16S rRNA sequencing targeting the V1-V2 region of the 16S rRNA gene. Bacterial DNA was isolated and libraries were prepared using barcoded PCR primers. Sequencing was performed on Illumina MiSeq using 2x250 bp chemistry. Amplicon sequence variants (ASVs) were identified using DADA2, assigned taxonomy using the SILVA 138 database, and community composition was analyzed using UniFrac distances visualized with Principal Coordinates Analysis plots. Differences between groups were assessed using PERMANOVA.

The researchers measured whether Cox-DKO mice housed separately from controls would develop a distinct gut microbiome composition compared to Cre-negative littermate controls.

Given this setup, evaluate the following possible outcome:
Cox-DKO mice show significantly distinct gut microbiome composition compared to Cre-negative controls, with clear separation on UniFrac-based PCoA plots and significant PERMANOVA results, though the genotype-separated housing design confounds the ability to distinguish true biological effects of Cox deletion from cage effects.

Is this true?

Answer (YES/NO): YES